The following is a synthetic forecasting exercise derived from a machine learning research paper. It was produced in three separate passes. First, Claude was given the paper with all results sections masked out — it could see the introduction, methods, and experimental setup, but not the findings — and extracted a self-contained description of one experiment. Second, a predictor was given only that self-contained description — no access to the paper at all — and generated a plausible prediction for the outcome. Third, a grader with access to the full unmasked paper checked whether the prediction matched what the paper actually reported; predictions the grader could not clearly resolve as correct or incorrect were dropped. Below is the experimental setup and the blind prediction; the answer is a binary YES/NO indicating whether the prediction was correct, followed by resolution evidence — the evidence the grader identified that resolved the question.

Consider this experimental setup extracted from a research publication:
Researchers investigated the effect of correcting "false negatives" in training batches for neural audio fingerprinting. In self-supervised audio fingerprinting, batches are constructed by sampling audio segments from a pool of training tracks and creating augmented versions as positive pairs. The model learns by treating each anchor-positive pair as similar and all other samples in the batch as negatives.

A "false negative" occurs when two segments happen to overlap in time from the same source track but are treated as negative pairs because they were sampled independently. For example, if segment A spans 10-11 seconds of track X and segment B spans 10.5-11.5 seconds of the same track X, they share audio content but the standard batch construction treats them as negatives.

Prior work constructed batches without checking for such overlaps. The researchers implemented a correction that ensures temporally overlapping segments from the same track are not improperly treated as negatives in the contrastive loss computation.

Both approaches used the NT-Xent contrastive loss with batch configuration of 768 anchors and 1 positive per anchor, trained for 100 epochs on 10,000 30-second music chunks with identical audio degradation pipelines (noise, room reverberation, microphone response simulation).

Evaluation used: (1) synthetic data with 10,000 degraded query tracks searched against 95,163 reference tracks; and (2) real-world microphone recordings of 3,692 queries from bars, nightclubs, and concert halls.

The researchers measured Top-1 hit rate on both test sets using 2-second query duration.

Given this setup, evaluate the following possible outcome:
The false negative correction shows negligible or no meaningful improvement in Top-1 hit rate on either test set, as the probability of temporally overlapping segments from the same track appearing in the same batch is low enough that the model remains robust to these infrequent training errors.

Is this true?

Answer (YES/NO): NO